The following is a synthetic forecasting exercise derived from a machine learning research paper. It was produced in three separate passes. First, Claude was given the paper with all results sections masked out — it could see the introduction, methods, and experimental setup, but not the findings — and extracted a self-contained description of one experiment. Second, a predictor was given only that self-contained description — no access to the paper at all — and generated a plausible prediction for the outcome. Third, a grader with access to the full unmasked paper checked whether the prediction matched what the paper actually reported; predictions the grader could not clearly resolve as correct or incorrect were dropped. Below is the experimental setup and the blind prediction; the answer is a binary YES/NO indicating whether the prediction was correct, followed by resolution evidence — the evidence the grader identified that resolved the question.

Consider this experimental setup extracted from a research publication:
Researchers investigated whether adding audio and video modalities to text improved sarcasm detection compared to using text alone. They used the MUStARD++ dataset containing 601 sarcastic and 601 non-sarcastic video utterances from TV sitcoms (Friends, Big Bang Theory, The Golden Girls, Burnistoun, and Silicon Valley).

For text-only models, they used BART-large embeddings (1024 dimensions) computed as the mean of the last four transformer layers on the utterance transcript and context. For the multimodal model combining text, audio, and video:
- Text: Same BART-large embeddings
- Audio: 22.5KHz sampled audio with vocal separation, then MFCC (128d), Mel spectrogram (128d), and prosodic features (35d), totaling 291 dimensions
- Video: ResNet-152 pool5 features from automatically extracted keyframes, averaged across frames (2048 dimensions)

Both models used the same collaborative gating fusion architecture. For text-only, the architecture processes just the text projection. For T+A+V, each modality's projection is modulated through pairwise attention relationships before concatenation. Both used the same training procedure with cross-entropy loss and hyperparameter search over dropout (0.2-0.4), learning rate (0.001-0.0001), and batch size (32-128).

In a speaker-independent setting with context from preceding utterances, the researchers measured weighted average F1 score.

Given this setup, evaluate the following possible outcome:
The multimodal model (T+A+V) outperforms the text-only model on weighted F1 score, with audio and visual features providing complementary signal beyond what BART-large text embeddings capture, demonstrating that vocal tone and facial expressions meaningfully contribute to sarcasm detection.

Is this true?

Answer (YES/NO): NO